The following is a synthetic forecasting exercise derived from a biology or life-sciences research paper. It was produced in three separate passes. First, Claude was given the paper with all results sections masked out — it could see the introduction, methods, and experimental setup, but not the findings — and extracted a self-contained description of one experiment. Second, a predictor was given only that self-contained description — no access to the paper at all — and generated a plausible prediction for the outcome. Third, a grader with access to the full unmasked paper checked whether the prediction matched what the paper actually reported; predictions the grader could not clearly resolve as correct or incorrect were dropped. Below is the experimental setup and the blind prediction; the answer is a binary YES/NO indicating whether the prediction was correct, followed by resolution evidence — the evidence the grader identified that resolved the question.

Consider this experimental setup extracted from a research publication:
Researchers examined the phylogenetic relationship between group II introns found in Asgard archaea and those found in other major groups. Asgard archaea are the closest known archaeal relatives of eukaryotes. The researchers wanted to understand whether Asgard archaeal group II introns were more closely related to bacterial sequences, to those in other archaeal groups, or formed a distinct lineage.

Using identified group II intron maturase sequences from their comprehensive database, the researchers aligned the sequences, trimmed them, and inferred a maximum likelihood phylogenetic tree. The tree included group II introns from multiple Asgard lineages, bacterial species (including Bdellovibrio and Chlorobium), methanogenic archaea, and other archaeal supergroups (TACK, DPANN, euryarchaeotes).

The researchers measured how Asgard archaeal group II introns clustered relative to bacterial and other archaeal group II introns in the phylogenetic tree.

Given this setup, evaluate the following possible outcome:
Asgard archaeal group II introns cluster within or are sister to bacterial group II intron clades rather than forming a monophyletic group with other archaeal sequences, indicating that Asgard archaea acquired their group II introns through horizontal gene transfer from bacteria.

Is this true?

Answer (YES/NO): NO